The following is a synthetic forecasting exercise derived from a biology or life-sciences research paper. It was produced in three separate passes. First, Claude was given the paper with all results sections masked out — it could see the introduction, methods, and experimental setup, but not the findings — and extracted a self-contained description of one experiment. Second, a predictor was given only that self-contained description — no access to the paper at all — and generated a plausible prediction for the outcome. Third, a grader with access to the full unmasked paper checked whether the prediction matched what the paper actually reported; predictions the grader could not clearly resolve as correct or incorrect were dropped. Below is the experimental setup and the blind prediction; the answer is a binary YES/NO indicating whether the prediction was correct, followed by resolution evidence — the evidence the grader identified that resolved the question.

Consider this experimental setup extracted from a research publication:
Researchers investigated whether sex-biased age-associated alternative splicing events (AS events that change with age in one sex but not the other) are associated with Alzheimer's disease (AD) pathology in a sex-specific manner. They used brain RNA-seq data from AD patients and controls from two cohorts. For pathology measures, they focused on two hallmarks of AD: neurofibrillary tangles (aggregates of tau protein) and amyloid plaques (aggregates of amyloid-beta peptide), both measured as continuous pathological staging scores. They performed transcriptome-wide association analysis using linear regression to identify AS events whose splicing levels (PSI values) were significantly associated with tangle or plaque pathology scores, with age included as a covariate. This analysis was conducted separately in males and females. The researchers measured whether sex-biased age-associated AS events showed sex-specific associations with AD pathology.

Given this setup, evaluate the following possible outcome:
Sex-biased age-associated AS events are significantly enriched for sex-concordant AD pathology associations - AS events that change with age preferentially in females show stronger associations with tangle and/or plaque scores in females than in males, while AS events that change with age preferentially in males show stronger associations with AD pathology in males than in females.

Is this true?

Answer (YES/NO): NO